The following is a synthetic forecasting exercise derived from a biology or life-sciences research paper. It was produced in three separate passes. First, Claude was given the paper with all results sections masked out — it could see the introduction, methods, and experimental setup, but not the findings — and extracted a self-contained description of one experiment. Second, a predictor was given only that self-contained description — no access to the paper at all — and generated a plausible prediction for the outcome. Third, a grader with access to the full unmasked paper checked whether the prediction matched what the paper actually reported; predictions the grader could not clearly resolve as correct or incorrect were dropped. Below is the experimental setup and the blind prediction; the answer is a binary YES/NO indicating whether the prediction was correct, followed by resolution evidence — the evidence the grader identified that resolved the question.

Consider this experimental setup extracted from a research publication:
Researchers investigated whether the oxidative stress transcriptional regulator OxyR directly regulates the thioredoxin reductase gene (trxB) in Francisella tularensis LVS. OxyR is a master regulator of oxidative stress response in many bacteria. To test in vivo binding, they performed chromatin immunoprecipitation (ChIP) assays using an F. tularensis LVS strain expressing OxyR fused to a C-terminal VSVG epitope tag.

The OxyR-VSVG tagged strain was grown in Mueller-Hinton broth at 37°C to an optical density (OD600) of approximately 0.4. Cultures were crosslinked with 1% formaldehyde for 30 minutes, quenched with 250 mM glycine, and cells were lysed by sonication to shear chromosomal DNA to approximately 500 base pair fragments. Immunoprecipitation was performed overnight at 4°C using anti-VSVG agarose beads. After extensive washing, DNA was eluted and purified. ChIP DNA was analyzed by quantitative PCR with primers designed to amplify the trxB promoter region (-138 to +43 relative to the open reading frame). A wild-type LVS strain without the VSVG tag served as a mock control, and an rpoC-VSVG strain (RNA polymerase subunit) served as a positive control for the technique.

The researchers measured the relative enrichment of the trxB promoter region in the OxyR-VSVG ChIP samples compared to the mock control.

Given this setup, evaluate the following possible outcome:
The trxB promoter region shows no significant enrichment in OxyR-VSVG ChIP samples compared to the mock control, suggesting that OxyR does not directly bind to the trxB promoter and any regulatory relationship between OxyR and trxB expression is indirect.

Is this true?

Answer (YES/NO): NO